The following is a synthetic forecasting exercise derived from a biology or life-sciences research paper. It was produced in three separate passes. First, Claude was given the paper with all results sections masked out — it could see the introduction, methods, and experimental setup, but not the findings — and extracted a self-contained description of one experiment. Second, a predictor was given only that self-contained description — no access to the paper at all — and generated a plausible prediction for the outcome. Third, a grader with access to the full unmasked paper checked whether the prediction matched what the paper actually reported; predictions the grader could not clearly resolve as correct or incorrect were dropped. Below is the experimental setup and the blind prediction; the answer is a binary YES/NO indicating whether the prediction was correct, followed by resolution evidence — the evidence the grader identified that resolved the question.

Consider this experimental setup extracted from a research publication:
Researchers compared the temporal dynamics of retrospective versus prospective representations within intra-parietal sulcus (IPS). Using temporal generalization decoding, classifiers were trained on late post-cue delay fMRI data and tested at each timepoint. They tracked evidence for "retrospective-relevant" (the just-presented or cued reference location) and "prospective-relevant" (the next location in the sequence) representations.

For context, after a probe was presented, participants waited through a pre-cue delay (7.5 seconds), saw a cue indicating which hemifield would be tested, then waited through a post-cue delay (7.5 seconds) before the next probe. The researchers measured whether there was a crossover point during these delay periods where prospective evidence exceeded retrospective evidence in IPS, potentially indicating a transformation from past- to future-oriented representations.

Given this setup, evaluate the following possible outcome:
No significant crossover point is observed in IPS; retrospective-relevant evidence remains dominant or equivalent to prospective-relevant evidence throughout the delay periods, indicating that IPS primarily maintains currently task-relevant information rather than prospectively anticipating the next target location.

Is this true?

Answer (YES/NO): NO